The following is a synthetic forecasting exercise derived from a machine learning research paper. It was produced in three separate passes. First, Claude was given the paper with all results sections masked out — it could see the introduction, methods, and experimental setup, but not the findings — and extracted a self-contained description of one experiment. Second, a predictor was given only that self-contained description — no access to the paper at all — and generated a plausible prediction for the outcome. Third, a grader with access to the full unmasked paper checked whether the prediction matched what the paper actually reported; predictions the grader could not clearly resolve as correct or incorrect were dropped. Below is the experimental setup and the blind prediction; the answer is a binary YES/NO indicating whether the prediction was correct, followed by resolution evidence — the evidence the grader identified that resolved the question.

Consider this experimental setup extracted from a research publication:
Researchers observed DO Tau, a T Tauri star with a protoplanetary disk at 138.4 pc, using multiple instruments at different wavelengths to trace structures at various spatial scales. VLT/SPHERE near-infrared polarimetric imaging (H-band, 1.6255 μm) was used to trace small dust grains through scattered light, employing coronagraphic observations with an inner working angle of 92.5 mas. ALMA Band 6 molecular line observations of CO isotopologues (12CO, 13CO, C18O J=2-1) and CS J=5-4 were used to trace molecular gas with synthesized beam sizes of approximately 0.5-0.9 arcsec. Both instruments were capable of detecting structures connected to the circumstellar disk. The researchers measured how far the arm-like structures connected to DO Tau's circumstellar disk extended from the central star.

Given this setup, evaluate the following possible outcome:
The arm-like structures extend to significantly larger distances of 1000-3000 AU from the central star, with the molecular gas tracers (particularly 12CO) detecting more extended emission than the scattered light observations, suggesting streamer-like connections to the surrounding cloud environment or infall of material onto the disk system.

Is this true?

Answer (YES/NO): NO